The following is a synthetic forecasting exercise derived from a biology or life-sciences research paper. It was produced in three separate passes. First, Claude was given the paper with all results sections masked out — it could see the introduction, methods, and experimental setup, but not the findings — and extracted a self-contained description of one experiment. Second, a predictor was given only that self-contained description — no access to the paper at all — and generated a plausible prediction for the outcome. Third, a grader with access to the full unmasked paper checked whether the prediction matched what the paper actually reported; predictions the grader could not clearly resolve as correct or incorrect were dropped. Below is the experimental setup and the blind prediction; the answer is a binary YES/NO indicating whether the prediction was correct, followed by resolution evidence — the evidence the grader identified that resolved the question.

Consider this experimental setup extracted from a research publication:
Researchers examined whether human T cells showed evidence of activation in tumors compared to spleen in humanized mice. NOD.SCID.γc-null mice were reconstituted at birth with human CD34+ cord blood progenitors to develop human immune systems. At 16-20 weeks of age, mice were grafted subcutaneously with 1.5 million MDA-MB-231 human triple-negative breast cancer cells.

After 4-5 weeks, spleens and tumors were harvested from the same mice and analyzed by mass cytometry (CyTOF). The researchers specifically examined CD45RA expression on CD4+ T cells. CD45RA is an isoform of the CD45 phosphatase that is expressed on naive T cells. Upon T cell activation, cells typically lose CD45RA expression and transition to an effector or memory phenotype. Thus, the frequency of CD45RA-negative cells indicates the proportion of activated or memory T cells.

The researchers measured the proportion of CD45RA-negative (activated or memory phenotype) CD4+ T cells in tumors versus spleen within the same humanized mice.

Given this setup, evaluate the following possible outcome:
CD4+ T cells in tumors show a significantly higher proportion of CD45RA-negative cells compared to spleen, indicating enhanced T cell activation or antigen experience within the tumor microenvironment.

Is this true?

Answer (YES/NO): YES